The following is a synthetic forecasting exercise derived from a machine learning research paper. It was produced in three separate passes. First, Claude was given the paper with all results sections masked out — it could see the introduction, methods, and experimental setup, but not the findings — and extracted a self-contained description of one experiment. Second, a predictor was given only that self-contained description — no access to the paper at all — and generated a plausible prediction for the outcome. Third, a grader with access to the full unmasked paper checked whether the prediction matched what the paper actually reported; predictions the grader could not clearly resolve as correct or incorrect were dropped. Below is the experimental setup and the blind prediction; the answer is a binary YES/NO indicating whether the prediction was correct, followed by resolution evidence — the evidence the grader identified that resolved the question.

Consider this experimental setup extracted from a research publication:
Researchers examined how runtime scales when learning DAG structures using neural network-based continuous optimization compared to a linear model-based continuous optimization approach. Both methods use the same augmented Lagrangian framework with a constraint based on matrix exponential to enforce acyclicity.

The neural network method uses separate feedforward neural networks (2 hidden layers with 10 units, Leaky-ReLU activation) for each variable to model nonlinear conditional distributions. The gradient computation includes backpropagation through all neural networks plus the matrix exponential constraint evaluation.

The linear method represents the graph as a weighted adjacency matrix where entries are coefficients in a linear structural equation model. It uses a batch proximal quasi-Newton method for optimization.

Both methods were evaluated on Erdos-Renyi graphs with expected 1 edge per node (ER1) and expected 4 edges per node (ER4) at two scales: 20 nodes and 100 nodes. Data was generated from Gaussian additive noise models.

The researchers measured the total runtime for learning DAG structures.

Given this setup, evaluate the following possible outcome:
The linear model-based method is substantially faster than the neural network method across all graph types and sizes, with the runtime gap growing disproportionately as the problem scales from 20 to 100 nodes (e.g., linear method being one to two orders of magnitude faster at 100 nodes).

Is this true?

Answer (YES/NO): NO